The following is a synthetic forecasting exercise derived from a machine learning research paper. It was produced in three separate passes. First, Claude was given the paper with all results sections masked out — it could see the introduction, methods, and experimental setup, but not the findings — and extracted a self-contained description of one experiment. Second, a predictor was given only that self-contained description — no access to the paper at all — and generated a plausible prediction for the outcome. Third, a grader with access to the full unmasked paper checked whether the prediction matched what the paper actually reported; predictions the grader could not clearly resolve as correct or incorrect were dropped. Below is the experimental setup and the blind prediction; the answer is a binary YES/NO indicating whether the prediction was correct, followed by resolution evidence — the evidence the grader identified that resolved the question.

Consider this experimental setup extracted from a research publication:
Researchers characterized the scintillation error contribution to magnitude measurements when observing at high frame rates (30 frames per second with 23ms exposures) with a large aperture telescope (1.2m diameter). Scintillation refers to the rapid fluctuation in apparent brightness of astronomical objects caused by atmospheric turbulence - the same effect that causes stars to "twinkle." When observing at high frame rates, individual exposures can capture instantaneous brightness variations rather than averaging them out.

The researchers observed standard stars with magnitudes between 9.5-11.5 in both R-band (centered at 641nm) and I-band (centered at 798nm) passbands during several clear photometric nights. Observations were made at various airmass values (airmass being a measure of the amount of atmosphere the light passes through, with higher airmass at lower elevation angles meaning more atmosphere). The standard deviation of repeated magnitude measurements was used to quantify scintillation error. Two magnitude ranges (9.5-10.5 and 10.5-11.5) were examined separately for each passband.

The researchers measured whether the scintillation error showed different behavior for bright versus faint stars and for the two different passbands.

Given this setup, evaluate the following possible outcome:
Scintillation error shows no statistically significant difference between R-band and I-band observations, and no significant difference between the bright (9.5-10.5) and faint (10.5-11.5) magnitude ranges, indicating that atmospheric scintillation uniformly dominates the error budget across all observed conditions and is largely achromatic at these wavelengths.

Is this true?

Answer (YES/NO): NO